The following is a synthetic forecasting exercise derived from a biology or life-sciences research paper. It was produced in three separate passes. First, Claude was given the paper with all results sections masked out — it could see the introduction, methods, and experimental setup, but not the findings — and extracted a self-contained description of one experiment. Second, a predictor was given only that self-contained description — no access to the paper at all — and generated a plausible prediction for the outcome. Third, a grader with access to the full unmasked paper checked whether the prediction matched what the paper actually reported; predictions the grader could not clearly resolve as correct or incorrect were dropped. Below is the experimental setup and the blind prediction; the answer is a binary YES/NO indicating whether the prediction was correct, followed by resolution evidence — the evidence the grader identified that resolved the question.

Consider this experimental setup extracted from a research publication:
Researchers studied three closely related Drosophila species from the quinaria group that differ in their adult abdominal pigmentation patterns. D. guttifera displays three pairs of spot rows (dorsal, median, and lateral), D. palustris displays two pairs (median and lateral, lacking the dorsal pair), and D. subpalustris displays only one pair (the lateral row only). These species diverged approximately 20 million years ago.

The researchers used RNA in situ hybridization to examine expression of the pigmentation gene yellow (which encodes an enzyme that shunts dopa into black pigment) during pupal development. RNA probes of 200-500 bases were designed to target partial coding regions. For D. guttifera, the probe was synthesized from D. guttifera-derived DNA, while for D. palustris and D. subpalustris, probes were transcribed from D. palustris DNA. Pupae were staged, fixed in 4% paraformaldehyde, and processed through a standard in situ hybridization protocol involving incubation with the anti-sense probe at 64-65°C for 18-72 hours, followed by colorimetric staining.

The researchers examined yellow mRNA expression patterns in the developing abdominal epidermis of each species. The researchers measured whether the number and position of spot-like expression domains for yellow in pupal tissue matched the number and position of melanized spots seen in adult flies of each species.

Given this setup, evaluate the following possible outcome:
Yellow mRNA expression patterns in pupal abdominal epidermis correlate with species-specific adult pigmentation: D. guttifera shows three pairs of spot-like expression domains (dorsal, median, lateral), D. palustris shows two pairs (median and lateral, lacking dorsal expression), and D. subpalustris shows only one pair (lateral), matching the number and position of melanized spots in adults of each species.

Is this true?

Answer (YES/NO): YES